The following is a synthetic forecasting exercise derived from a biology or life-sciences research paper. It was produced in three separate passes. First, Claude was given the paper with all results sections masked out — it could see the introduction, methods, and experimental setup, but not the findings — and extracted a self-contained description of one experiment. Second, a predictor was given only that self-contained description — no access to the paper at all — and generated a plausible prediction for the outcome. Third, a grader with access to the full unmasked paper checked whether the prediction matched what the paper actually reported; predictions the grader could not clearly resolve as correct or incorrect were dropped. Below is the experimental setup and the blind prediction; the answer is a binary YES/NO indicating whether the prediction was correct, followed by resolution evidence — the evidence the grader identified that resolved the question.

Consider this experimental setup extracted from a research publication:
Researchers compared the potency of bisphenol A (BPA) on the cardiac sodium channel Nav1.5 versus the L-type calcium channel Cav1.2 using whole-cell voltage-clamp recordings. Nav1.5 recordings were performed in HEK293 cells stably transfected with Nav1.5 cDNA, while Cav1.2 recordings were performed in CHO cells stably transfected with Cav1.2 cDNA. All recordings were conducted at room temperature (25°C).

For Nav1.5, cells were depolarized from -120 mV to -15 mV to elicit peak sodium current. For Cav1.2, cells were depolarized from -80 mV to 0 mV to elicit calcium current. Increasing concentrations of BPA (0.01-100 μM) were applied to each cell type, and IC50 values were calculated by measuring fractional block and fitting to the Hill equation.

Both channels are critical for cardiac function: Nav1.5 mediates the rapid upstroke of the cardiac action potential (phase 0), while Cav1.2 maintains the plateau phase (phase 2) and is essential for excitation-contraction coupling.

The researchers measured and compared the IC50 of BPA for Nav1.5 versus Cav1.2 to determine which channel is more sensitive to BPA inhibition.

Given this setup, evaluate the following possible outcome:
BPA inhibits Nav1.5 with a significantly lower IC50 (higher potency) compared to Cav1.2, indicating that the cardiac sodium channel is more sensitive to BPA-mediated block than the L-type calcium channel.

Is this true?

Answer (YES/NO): NO